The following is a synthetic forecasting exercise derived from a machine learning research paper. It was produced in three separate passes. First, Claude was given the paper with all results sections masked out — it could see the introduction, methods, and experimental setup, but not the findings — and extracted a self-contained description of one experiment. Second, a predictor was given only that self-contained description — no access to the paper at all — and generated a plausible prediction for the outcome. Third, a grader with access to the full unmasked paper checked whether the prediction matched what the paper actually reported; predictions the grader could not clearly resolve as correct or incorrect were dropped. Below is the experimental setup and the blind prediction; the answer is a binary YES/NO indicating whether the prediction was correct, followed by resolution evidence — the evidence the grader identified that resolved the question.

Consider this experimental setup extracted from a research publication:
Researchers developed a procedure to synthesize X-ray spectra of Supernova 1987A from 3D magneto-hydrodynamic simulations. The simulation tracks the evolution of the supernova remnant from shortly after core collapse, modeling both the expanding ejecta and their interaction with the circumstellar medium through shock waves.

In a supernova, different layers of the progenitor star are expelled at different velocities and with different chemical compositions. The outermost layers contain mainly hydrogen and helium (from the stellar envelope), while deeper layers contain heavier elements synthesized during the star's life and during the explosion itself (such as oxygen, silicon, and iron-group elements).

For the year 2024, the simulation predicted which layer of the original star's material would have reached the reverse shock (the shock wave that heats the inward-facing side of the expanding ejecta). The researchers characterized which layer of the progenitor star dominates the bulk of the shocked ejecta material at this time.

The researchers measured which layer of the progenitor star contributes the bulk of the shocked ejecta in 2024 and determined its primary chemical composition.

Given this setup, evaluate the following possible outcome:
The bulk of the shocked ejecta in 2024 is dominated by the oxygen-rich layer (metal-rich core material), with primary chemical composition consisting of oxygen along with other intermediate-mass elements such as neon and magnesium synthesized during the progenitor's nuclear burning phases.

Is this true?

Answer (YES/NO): NO